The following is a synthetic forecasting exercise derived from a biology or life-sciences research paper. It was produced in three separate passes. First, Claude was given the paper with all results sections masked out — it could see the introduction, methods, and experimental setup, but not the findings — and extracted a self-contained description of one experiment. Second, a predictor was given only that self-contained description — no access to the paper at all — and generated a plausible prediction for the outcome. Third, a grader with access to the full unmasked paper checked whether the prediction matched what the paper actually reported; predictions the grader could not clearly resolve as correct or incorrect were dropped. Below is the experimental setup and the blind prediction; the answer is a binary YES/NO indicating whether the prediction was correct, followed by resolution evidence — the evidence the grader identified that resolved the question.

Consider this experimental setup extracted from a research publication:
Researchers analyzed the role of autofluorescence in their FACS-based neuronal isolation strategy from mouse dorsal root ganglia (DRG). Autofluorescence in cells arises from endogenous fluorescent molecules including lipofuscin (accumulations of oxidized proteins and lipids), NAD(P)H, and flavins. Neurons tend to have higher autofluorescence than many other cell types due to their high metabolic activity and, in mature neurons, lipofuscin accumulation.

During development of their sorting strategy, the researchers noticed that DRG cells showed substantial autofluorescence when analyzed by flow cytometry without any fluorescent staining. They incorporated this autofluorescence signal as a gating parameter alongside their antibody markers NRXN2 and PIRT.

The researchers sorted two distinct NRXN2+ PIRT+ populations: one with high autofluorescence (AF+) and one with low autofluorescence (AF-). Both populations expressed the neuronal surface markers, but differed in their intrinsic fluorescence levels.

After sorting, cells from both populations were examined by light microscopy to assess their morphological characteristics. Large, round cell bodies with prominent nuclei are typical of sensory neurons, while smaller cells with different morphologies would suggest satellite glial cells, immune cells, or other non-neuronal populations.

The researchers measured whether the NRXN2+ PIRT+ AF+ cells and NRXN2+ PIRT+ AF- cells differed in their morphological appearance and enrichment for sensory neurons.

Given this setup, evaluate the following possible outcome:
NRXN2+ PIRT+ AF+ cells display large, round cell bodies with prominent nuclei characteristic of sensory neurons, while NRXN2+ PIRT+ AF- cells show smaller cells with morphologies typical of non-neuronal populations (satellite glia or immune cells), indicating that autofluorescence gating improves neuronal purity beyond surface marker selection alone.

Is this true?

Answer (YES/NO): YES